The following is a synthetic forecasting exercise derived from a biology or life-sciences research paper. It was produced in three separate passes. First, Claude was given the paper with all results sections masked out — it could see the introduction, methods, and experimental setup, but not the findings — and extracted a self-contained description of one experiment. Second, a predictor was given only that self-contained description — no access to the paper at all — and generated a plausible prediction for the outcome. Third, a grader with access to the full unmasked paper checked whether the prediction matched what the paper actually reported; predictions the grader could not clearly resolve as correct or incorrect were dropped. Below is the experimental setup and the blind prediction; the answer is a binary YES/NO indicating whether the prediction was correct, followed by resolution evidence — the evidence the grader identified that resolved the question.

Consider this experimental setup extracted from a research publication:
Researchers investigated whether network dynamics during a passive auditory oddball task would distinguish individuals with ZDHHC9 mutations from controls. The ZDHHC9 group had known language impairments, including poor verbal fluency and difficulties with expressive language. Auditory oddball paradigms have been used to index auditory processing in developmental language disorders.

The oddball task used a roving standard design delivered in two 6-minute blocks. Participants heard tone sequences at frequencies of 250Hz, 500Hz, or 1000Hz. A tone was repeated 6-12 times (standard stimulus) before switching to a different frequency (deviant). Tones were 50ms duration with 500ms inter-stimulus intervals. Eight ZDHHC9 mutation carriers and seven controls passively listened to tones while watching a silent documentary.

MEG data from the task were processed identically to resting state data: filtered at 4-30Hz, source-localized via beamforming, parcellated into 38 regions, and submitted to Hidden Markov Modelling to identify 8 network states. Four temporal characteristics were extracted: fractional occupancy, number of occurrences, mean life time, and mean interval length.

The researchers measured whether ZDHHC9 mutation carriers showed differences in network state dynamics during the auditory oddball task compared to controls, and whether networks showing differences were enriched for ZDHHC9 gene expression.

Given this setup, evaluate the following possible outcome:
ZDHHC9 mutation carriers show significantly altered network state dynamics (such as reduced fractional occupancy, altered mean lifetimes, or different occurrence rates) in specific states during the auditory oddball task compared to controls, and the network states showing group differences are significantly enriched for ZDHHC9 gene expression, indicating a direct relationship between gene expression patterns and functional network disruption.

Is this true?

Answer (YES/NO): NO